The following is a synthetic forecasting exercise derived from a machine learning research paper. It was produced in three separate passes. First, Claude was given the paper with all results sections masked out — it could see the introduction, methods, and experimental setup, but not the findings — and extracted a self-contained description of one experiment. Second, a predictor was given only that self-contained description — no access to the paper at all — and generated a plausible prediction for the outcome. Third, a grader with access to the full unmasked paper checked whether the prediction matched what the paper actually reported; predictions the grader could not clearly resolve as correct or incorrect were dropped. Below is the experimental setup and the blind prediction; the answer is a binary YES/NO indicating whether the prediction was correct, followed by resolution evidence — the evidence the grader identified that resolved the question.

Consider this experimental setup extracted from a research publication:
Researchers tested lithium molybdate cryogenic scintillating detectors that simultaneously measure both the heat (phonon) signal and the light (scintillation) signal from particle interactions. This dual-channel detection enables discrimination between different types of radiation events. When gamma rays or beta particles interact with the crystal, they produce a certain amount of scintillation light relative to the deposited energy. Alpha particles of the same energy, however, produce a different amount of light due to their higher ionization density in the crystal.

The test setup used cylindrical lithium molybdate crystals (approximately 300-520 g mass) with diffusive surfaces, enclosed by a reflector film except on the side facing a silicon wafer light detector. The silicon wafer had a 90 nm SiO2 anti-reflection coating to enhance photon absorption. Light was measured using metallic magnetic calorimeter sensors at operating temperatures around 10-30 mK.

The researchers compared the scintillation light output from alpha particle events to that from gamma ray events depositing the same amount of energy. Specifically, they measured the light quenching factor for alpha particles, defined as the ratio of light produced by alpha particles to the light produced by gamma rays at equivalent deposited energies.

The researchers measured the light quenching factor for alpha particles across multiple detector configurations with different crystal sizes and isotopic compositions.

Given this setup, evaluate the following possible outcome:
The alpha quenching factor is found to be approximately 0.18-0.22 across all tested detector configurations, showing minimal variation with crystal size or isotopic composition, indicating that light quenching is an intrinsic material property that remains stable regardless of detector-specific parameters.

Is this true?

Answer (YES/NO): NO